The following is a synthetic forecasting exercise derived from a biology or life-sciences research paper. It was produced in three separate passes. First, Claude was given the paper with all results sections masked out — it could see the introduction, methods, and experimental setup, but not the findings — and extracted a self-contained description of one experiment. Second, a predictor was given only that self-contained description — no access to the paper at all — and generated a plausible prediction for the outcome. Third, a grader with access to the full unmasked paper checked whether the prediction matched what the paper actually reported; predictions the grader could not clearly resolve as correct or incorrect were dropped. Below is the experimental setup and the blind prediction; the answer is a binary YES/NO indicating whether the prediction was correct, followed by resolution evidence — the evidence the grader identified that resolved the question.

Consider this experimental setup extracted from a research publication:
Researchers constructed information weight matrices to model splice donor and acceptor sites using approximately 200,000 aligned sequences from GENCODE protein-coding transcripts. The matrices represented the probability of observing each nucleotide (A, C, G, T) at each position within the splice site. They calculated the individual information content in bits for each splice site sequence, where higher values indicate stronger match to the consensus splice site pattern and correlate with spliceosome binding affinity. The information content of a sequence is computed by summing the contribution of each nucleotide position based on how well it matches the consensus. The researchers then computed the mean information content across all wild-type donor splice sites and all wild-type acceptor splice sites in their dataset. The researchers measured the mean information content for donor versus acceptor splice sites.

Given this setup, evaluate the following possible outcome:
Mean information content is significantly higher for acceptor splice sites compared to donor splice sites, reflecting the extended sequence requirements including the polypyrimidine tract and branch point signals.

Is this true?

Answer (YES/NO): YES